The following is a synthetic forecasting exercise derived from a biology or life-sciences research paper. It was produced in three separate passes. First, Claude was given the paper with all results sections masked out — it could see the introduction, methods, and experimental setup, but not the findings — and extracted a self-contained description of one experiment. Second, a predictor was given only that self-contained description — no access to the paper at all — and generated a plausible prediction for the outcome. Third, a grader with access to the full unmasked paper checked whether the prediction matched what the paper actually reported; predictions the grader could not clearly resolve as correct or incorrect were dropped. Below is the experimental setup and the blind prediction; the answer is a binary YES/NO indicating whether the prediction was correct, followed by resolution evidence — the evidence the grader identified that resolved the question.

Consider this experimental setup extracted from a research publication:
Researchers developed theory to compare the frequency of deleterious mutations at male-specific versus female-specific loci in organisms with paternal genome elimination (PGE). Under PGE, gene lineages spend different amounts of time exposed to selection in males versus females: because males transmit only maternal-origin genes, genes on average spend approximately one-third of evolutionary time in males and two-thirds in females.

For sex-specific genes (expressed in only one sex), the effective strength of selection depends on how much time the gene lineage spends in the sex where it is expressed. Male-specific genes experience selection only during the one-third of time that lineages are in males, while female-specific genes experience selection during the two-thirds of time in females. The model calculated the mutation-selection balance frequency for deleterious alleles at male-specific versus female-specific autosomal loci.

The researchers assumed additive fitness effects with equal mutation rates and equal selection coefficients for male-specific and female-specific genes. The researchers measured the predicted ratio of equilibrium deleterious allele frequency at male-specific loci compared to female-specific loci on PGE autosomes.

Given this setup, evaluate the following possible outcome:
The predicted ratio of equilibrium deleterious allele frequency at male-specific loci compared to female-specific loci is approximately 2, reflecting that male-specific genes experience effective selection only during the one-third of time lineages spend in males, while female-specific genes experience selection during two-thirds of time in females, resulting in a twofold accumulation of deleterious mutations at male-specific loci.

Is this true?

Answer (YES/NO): YES